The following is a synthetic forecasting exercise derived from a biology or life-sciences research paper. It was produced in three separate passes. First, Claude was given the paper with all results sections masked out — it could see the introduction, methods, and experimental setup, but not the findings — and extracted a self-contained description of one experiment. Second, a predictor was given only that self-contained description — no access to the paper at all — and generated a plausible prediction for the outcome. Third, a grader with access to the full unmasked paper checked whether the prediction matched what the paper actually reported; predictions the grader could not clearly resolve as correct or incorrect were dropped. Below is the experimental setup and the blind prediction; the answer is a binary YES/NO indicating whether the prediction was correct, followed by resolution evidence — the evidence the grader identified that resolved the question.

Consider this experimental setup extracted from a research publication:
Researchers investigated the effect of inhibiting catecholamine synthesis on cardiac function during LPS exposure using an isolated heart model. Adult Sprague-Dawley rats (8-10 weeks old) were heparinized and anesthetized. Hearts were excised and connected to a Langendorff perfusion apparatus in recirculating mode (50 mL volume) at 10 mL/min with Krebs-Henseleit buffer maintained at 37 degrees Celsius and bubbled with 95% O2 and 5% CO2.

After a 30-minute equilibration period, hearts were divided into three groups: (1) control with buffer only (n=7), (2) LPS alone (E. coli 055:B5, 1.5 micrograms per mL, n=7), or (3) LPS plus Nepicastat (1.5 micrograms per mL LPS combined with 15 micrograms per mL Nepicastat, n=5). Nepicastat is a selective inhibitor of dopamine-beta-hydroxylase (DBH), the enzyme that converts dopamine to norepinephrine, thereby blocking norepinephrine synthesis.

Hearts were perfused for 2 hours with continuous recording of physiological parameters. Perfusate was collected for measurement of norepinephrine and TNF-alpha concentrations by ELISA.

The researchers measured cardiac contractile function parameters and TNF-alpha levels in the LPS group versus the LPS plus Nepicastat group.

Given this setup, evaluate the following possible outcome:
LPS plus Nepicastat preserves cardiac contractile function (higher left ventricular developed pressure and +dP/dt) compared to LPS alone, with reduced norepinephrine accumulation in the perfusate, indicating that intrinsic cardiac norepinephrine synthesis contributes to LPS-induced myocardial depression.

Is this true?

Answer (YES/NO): NO